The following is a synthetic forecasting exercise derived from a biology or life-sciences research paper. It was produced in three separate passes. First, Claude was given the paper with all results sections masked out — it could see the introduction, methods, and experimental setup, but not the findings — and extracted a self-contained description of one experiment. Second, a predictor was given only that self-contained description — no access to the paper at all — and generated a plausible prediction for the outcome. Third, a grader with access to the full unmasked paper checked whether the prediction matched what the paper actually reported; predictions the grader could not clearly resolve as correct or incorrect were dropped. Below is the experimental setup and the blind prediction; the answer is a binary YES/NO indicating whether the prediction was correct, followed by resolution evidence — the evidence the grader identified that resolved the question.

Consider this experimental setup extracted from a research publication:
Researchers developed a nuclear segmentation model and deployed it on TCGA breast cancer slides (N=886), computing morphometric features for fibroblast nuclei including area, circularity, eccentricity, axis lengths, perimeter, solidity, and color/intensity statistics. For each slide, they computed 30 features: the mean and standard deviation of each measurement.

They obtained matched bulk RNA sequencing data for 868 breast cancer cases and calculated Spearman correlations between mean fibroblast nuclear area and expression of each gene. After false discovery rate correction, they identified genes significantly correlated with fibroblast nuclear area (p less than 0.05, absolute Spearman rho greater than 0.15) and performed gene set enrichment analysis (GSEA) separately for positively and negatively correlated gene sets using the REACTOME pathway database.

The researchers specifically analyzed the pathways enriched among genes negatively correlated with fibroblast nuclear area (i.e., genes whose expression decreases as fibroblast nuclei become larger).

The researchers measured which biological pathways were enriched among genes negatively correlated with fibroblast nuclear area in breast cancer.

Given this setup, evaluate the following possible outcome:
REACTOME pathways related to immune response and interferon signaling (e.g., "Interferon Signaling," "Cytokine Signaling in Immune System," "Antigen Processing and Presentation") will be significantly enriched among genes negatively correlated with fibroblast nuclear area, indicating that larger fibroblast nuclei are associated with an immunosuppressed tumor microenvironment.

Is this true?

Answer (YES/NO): YES